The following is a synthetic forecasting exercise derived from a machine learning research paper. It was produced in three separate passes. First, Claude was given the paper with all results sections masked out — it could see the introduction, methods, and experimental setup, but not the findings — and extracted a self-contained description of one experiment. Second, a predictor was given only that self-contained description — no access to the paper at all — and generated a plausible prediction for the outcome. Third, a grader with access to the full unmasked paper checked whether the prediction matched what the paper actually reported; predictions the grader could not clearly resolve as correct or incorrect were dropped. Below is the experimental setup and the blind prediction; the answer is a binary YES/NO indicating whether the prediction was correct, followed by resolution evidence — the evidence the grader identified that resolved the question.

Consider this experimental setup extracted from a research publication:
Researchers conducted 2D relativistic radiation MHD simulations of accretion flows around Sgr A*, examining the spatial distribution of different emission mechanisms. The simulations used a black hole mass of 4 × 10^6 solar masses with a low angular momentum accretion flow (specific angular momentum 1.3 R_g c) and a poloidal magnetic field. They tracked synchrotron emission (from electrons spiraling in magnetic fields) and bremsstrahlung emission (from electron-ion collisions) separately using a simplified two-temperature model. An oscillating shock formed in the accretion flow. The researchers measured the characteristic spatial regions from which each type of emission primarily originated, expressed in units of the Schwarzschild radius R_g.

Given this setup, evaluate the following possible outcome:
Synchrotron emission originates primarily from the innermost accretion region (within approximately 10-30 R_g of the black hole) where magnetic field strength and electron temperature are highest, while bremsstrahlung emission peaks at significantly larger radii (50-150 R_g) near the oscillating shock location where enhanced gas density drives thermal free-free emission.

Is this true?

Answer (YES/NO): NO